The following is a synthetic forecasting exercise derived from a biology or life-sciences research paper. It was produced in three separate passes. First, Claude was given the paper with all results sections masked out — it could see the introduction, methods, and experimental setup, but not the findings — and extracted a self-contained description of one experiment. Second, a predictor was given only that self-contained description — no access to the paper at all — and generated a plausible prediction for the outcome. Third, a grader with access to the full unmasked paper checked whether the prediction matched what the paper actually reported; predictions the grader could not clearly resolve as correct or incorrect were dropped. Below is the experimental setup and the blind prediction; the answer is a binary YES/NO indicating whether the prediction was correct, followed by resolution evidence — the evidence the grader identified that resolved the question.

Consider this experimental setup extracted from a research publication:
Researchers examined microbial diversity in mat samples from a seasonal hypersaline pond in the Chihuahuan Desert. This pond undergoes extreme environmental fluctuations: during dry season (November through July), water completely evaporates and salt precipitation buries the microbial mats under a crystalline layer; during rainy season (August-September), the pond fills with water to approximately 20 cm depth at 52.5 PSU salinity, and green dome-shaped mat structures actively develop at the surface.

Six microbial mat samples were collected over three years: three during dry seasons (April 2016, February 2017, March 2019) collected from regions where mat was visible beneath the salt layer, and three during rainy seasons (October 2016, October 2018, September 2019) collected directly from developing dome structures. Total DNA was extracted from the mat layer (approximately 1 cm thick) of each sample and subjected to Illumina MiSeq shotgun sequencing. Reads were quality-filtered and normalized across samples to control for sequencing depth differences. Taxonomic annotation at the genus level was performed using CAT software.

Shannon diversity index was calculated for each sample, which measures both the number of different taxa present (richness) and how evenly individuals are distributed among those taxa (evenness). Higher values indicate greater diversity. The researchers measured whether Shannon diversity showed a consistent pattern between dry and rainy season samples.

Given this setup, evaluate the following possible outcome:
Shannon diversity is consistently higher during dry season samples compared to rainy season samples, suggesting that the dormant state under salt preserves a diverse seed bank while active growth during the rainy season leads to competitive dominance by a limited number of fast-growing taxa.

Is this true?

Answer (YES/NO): NO